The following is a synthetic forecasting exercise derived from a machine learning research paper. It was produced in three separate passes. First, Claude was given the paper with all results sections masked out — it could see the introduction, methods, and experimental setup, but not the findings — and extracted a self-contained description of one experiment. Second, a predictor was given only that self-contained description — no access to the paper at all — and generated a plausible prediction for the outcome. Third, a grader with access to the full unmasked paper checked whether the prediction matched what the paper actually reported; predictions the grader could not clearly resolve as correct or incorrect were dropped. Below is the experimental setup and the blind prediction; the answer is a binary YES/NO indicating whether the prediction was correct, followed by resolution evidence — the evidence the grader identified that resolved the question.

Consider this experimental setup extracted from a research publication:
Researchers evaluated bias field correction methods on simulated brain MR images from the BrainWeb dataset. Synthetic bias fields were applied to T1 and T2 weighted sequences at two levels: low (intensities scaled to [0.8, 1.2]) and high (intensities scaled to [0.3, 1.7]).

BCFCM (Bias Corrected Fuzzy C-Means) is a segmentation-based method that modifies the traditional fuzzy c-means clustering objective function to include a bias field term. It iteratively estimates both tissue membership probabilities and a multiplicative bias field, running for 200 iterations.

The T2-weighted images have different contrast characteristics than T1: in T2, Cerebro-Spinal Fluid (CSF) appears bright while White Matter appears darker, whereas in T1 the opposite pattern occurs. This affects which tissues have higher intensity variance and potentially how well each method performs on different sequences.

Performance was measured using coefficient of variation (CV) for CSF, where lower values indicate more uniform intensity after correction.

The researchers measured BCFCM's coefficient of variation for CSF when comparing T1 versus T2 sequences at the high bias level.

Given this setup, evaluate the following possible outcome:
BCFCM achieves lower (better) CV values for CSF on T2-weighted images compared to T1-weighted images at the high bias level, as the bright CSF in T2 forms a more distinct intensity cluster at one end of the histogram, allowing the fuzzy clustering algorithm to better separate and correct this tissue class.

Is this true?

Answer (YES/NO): YES